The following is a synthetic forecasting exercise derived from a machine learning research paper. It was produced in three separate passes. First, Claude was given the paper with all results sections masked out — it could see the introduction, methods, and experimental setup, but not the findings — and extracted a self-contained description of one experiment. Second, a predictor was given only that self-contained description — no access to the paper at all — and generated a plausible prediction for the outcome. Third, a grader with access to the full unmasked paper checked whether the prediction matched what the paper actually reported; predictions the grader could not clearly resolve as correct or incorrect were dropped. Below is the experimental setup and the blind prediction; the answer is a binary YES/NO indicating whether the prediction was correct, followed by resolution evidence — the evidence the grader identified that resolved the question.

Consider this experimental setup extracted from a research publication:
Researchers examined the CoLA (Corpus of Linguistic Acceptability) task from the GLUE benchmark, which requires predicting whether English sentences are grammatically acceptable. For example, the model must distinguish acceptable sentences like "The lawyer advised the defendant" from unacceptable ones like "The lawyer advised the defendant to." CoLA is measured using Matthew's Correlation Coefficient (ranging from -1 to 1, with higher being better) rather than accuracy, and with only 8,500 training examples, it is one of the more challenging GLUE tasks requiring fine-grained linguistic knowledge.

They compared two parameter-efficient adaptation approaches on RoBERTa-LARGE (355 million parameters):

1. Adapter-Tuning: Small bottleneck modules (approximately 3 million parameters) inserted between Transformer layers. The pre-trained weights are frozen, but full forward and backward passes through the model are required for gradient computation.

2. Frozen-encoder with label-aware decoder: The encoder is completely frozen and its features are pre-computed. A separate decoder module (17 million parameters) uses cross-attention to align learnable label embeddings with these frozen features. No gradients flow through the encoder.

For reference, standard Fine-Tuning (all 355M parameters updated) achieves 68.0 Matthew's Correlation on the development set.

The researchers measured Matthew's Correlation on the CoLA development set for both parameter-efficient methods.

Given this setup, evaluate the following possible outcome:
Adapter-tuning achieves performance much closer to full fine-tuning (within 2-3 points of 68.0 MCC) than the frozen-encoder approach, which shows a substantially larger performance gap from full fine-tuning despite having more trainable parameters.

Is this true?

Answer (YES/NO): YES